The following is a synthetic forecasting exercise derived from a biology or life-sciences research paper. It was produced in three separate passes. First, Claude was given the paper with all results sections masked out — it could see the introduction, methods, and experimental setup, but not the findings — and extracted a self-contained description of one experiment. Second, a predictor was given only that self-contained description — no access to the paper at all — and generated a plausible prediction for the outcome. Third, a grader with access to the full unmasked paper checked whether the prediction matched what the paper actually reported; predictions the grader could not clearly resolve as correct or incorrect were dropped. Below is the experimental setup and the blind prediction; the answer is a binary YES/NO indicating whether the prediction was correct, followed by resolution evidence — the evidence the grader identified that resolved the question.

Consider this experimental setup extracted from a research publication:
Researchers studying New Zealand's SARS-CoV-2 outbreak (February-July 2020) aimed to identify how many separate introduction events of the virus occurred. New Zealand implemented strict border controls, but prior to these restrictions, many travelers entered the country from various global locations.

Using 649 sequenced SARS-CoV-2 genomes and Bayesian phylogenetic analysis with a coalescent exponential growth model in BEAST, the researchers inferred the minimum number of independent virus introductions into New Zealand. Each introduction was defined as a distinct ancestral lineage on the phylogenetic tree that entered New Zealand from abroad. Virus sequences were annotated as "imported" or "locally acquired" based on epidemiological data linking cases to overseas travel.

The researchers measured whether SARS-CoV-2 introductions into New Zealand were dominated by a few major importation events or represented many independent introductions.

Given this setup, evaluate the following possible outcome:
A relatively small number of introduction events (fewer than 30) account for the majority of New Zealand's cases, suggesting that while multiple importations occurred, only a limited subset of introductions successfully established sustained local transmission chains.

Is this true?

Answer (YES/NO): NO